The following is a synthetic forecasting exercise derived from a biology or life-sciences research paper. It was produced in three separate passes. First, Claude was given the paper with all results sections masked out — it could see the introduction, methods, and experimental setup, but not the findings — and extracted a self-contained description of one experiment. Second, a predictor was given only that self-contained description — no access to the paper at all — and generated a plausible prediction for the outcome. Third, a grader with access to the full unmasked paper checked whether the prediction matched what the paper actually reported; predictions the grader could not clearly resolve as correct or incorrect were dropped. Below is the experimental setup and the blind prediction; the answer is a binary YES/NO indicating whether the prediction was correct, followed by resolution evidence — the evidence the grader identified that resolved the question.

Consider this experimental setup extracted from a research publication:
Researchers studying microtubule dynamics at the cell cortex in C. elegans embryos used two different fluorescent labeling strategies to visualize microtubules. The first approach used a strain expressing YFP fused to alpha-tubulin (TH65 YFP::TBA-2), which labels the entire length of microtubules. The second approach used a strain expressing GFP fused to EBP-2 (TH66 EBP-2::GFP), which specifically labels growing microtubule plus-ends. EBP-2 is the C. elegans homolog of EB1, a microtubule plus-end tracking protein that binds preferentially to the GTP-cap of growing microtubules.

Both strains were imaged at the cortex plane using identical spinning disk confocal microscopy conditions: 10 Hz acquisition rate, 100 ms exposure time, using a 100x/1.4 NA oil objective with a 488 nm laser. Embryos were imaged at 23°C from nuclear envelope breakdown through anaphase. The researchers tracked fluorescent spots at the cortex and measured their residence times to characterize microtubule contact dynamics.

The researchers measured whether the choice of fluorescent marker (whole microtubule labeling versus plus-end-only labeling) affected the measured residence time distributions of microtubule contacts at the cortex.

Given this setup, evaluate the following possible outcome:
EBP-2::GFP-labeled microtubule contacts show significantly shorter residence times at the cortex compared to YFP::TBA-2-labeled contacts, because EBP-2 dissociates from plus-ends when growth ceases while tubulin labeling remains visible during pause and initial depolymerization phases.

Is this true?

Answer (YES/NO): NO